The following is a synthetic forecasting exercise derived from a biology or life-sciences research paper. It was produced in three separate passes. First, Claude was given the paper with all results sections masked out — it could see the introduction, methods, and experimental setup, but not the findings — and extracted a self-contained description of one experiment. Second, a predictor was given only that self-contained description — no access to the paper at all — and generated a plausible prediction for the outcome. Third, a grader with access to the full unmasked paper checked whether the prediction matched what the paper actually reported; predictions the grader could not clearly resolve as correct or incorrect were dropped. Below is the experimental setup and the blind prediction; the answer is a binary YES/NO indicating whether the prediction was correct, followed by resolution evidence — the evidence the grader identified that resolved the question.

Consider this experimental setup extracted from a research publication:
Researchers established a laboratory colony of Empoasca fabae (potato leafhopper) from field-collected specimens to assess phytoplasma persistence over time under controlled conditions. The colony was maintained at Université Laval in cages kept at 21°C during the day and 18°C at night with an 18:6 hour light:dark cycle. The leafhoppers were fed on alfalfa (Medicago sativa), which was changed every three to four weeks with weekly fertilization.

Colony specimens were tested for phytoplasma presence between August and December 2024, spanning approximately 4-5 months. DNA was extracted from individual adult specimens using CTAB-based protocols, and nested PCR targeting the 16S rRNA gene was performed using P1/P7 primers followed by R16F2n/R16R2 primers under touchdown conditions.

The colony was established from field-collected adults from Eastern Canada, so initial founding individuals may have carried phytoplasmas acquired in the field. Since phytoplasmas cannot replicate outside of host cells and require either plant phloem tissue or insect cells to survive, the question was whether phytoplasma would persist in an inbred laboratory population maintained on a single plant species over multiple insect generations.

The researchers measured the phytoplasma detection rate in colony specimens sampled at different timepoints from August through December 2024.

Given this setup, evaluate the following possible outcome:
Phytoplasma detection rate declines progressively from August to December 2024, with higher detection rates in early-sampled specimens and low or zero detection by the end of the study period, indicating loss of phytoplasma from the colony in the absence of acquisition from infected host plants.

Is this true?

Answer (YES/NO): YES